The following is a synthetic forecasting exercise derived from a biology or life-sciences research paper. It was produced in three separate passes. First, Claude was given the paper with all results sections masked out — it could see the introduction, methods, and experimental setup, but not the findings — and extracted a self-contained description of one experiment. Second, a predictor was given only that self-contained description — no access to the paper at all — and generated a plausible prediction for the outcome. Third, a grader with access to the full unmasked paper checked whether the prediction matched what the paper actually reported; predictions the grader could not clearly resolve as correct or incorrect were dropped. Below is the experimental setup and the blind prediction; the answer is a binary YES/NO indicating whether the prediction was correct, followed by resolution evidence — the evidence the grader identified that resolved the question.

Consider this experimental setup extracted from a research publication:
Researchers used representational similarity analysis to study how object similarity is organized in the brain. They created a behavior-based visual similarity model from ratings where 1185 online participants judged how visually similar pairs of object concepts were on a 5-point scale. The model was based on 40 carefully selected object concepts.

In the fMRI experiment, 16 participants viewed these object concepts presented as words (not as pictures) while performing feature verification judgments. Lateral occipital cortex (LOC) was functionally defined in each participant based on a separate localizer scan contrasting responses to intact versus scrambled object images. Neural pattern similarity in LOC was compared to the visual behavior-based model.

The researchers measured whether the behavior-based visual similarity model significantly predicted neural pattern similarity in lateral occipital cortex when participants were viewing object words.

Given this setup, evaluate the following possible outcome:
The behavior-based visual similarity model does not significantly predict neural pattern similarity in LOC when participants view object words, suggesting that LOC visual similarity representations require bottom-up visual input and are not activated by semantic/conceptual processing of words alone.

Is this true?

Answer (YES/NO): NO